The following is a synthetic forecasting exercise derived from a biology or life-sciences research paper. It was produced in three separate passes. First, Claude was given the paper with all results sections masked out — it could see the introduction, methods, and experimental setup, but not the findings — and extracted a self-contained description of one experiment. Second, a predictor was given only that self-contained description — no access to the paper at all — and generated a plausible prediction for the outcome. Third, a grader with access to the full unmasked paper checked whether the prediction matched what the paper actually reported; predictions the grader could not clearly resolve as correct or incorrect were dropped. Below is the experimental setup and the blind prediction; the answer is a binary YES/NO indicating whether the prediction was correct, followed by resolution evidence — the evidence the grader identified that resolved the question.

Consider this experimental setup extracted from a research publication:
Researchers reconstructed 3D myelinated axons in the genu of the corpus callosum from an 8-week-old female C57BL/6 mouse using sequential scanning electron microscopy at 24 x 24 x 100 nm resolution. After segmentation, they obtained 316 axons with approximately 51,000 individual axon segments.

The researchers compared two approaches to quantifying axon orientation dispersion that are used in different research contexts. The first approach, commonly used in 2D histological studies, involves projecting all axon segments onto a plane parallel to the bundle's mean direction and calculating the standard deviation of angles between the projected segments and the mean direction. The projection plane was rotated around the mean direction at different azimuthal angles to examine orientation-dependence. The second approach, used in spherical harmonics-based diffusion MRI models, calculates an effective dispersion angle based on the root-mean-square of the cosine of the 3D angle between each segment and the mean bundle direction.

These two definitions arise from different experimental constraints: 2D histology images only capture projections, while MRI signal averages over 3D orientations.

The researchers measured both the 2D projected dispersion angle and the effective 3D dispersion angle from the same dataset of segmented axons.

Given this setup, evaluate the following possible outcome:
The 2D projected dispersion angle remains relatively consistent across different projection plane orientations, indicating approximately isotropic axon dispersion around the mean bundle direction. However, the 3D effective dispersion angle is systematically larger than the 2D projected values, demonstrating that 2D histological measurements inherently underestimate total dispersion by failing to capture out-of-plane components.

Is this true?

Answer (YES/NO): NO